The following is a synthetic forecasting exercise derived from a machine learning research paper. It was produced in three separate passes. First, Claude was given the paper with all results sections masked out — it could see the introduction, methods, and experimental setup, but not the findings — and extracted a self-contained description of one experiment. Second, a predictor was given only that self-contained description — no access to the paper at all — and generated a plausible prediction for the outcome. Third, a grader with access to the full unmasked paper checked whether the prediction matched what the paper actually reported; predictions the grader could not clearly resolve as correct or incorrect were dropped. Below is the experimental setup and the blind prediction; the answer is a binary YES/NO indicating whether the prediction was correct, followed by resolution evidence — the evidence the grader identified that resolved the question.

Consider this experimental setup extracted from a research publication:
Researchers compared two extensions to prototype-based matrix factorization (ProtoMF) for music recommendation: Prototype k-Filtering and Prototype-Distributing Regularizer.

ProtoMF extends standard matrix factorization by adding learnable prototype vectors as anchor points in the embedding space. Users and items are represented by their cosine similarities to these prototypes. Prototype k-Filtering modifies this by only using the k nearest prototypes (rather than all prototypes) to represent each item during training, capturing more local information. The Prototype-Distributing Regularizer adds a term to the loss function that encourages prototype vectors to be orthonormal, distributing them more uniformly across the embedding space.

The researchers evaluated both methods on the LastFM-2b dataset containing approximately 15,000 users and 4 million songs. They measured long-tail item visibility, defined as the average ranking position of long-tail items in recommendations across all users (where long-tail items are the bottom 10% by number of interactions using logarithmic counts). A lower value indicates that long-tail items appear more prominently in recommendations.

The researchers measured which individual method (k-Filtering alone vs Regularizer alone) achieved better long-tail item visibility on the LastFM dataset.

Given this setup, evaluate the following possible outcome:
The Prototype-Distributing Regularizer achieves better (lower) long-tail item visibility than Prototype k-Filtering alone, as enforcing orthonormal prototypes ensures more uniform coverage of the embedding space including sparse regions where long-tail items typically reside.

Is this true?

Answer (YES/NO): YES